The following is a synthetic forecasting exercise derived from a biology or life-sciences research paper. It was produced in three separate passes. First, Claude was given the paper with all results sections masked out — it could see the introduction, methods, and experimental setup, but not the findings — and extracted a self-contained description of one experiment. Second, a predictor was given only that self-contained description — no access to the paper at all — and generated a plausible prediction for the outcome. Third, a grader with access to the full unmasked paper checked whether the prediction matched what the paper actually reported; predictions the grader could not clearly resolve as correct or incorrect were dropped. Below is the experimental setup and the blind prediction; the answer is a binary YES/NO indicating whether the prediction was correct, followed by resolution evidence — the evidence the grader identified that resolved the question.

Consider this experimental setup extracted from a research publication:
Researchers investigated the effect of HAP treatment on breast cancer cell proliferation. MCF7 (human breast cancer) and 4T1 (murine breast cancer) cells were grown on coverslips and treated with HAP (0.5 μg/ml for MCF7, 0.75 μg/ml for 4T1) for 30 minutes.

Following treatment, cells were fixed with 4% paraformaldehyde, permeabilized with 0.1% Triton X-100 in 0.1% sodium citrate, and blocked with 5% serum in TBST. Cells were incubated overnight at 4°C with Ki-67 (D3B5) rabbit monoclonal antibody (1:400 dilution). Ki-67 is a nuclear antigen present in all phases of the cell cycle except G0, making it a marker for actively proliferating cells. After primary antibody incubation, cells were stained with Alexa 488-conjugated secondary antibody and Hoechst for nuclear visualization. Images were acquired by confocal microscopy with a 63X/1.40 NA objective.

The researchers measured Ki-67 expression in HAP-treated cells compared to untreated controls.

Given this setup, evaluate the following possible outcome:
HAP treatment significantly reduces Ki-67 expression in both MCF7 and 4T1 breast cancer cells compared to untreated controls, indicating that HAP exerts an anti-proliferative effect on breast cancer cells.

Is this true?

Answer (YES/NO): YES